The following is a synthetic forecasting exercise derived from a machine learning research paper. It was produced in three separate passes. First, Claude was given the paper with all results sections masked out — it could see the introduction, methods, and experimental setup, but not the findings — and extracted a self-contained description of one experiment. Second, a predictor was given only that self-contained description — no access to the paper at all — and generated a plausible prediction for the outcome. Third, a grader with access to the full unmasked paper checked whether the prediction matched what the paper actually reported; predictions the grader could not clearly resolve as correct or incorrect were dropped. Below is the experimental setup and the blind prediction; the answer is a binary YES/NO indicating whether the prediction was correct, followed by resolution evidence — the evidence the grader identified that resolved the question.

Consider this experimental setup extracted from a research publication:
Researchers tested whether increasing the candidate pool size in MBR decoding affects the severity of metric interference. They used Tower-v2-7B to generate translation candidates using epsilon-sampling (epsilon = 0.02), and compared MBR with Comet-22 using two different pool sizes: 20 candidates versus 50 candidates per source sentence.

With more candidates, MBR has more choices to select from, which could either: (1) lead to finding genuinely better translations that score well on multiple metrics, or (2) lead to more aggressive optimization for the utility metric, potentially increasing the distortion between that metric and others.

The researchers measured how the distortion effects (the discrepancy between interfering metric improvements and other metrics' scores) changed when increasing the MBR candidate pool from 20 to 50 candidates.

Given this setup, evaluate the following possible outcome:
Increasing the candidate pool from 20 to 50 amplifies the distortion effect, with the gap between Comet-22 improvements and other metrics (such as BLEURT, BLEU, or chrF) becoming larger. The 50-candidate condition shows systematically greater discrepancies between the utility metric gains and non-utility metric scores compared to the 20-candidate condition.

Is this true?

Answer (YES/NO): NO